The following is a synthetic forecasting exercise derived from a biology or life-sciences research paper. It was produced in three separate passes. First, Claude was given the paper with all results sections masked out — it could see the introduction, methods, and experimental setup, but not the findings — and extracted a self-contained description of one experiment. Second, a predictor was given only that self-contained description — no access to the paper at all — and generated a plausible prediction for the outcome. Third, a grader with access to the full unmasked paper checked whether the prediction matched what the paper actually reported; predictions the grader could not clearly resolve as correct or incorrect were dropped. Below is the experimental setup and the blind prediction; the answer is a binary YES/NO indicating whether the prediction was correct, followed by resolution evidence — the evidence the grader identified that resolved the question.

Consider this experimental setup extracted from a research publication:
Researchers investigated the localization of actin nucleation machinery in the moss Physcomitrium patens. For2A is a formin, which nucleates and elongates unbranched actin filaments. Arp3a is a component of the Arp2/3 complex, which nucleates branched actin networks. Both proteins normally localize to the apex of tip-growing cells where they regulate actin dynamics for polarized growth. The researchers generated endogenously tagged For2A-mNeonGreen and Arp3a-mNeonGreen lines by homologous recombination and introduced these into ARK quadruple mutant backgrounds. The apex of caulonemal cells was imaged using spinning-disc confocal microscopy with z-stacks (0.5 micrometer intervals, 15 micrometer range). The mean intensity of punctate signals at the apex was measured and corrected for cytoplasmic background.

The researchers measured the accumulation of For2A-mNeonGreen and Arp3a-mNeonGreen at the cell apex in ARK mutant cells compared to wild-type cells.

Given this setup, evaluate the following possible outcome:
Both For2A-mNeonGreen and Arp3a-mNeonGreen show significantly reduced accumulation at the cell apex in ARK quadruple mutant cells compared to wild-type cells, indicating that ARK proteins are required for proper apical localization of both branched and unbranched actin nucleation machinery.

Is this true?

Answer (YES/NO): YES